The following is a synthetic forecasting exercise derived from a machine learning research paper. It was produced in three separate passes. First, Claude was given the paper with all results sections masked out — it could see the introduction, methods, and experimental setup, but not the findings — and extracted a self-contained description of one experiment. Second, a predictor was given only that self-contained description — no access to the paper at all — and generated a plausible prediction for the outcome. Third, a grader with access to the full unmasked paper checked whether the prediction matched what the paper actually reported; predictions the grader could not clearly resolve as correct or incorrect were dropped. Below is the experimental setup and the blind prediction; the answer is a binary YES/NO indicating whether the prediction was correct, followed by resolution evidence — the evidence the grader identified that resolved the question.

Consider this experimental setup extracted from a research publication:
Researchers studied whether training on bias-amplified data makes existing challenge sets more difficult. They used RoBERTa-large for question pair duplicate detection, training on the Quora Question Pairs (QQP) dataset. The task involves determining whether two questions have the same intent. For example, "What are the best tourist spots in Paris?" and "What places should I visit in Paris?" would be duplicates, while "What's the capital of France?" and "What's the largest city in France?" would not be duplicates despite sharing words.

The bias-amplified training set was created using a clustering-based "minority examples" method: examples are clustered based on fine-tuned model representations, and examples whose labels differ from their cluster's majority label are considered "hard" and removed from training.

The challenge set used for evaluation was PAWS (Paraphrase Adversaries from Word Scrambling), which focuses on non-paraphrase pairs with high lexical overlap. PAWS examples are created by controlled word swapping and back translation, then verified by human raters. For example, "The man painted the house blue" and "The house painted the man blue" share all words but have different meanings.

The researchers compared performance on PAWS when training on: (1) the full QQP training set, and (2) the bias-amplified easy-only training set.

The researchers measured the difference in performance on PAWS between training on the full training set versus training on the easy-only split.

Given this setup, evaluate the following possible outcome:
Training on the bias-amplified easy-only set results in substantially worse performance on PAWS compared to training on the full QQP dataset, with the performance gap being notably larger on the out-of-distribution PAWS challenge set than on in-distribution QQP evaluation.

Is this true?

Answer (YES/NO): YES